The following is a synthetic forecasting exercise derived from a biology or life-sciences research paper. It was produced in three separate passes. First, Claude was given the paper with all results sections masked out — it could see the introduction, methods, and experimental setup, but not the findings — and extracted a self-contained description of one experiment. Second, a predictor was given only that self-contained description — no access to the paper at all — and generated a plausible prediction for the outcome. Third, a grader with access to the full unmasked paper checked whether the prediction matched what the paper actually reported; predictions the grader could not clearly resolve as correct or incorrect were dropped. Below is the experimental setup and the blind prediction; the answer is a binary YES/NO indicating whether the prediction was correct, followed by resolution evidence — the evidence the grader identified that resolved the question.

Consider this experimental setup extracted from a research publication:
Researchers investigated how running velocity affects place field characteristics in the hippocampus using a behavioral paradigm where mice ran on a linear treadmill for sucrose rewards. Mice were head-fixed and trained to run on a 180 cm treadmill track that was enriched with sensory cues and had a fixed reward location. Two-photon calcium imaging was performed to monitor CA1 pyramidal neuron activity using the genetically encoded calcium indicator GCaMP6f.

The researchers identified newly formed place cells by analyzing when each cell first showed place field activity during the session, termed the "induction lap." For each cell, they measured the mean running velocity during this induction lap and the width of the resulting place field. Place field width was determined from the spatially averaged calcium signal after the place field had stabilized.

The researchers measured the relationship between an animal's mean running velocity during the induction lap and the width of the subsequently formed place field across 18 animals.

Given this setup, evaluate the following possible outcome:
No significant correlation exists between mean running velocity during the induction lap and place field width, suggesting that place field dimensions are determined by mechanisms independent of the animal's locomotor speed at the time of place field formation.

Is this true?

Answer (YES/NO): NO